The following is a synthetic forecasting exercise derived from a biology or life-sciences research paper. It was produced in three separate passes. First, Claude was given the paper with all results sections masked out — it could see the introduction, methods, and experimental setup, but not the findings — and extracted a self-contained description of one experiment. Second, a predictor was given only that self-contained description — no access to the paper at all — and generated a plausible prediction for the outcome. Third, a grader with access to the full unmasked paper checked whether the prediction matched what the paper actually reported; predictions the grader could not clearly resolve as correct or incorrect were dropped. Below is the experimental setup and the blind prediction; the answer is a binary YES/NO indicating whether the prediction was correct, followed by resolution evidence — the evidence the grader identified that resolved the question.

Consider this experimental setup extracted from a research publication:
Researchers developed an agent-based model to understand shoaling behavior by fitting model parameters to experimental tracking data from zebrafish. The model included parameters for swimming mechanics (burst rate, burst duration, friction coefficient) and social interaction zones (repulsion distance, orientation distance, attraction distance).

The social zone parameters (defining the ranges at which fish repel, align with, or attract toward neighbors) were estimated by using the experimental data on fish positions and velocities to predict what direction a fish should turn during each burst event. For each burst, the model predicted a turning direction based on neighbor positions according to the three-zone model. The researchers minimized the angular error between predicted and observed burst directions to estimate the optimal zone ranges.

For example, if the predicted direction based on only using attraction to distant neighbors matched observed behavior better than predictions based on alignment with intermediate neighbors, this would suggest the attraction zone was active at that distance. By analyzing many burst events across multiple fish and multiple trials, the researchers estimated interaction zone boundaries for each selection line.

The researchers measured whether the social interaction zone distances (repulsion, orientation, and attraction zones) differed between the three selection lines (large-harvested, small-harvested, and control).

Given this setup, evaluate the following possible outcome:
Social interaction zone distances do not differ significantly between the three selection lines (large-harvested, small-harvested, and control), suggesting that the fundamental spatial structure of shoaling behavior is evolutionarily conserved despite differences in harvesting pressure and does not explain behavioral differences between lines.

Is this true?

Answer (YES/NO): NO